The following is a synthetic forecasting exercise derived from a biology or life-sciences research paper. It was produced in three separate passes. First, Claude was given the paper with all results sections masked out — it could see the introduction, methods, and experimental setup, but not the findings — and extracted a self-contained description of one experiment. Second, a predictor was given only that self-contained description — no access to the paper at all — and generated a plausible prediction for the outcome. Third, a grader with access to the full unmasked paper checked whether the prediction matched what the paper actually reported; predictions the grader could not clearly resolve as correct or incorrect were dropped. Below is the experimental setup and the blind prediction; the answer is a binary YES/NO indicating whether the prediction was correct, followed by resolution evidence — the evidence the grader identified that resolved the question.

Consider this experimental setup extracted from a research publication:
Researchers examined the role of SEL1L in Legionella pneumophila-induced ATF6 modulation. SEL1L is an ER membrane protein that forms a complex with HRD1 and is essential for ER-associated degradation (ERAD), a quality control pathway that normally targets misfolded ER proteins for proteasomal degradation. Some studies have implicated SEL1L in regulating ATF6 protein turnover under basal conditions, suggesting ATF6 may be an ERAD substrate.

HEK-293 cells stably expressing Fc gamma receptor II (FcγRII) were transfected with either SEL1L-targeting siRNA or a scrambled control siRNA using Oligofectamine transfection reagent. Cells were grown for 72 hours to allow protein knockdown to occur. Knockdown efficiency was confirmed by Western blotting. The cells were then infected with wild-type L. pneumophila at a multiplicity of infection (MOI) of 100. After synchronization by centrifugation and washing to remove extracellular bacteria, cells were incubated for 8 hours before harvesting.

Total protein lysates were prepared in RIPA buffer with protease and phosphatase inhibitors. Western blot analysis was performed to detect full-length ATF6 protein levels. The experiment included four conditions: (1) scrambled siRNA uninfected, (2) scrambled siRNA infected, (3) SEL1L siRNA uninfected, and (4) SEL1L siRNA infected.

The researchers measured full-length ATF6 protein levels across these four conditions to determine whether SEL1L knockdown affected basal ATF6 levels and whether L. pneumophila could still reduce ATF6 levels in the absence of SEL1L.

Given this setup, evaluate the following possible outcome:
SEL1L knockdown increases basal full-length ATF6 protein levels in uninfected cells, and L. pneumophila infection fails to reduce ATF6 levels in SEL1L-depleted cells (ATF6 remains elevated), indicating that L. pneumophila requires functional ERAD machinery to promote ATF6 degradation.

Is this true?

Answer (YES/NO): NO